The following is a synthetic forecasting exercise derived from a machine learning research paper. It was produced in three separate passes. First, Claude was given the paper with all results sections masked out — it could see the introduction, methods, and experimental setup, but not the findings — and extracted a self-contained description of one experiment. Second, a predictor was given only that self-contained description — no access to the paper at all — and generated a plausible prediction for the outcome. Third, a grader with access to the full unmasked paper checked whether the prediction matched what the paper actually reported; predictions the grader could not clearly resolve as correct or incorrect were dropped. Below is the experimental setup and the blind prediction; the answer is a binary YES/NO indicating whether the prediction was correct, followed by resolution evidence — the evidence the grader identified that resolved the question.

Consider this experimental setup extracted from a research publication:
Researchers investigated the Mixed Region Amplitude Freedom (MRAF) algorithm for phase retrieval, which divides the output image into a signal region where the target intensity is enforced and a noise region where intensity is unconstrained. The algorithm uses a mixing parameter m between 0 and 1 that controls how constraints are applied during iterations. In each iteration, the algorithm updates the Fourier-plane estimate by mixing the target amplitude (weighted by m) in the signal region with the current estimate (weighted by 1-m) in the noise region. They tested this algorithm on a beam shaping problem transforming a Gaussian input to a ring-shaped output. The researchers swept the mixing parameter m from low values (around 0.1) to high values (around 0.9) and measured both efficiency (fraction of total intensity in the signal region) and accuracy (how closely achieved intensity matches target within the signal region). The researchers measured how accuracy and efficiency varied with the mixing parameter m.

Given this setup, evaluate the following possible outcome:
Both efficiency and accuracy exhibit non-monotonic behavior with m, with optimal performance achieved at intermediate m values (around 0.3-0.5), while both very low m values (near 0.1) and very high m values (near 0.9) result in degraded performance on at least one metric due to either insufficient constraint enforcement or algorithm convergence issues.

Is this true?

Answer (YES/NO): NO